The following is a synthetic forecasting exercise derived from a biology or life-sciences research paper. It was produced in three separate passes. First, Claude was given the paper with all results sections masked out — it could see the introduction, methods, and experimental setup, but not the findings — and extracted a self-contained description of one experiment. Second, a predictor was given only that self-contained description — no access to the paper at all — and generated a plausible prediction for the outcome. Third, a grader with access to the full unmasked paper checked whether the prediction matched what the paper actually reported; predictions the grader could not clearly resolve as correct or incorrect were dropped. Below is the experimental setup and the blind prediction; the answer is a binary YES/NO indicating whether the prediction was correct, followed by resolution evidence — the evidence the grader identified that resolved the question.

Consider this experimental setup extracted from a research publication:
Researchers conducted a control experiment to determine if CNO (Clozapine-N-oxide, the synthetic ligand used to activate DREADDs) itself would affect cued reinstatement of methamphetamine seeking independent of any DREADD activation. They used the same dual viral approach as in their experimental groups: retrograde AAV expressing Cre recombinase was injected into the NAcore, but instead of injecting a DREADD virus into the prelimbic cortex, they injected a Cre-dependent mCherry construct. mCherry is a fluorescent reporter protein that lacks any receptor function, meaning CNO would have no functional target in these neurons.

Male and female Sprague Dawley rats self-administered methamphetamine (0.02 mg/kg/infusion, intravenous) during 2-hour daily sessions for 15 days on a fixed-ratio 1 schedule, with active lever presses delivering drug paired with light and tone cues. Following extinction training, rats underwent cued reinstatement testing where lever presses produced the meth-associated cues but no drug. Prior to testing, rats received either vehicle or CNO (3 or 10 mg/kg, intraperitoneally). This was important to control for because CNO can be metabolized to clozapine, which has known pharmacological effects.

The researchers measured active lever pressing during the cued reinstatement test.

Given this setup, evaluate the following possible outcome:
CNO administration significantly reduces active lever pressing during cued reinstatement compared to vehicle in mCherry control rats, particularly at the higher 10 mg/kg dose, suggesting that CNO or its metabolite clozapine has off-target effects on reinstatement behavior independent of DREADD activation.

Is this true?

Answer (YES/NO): NO